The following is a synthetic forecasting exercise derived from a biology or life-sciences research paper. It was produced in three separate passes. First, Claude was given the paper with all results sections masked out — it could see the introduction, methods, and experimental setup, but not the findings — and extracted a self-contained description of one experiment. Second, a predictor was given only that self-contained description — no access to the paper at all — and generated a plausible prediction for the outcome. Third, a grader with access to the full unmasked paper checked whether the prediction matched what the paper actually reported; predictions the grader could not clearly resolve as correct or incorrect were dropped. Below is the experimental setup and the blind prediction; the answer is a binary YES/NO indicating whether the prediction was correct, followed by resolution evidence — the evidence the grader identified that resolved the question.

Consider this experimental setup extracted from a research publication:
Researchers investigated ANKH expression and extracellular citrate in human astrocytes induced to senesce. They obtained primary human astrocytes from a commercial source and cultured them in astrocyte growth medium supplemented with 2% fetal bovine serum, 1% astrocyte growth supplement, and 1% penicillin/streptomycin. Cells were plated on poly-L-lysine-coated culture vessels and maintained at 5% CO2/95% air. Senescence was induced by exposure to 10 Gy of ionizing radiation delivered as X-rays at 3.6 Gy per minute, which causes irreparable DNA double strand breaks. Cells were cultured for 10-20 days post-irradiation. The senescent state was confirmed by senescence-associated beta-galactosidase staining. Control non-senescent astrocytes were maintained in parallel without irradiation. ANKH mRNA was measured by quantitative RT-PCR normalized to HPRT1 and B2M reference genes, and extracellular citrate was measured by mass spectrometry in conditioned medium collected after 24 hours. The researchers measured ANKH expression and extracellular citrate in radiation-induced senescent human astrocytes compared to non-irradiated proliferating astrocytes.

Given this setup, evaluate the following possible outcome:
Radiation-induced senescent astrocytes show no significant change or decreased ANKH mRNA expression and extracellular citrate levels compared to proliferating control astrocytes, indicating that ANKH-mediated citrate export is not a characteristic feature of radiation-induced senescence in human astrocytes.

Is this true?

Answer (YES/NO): NO